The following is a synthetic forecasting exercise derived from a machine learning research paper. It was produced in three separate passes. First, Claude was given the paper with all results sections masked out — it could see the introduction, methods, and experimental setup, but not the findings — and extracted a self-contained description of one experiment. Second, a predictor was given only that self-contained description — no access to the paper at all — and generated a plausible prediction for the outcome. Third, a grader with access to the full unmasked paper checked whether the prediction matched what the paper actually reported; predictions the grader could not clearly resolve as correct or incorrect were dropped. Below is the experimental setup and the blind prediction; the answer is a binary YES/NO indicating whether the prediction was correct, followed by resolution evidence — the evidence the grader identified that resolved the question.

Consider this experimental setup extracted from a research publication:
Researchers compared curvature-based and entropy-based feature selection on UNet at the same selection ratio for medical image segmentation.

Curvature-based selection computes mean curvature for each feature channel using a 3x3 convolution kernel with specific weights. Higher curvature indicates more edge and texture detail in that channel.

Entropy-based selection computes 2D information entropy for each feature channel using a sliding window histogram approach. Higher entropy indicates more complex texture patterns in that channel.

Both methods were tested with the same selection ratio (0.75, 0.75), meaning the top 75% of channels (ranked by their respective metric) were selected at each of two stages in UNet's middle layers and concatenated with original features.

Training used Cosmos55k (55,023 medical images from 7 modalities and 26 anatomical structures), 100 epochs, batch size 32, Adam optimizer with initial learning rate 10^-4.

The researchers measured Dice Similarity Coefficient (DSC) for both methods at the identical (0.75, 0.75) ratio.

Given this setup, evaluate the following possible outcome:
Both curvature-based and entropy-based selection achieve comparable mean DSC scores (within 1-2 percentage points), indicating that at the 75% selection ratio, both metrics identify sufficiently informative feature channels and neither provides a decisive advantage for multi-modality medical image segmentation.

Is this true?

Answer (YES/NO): YES